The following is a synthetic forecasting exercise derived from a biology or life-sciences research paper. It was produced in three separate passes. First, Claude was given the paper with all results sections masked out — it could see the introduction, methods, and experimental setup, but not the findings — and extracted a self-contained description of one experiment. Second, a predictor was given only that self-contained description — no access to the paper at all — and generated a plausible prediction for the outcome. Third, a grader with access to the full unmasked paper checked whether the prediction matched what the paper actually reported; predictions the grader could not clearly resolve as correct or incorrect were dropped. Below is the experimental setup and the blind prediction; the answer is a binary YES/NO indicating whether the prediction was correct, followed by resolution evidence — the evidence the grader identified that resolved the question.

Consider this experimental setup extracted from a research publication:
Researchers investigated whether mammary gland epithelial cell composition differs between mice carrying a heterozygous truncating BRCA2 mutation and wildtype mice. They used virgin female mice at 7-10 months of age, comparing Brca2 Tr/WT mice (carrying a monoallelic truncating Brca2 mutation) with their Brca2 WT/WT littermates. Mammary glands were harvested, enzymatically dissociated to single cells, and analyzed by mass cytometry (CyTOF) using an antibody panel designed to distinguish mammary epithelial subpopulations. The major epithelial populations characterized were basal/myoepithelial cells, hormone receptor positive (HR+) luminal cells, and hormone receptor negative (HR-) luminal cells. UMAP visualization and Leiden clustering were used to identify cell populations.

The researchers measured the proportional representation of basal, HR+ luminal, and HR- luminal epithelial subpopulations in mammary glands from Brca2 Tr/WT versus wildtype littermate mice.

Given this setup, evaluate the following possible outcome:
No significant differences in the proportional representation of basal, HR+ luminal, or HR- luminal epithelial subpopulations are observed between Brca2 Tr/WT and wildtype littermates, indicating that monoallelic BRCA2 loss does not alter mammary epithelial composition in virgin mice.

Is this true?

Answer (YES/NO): YES